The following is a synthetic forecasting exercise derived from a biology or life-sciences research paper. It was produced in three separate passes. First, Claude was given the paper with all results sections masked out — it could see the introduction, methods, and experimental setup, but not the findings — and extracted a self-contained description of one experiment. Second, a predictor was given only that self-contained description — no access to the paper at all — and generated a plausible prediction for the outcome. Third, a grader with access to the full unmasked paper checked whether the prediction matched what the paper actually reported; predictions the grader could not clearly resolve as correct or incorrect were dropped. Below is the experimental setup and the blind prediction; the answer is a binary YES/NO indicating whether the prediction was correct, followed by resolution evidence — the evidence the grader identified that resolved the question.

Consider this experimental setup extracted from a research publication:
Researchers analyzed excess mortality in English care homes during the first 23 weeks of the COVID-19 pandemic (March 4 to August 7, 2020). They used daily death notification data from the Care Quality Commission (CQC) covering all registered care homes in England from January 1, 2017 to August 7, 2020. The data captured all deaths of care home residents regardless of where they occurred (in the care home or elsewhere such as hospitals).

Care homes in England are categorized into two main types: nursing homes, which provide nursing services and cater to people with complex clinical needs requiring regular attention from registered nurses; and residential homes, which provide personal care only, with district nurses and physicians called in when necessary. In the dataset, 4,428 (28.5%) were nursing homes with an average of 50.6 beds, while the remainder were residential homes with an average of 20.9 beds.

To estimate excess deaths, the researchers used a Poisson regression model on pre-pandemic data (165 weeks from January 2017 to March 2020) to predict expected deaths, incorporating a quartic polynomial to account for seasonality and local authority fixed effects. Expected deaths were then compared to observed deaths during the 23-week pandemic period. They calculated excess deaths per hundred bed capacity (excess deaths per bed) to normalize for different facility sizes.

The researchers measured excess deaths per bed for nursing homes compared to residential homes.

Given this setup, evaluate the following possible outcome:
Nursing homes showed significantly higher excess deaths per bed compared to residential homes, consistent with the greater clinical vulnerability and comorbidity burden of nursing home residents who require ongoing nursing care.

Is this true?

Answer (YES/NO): YES